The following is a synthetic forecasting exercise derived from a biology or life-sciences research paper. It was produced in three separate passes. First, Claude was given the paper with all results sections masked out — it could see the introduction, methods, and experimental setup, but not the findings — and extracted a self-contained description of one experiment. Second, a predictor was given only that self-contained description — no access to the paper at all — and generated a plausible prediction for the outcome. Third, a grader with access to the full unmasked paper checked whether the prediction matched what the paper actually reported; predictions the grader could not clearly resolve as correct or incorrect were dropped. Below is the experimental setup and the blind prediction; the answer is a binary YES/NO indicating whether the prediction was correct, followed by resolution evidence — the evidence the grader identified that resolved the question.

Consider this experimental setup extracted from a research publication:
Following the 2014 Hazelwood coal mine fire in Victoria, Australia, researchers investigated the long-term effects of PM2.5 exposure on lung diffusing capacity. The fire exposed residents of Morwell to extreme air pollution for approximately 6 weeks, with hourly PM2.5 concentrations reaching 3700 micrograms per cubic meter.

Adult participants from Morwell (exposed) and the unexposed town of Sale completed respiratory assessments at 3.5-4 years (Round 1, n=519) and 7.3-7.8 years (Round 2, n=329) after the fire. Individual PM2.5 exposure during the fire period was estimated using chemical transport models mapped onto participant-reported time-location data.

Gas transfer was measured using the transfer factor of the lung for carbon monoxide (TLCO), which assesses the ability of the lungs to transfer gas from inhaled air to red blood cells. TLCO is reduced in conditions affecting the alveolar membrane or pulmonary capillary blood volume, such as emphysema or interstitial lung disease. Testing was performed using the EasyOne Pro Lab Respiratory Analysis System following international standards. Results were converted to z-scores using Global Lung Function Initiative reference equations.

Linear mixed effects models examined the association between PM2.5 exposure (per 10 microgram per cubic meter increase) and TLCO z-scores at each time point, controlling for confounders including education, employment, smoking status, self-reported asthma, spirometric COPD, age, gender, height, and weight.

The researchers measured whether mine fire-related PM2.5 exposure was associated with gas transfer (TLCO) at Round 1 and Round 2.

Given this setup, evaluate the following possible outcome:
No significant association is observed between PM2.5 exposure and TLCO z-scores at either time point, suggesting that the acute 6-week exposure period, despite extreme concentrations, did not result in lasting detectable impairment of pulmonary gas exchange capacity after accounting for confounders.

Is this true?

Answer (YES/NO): YES